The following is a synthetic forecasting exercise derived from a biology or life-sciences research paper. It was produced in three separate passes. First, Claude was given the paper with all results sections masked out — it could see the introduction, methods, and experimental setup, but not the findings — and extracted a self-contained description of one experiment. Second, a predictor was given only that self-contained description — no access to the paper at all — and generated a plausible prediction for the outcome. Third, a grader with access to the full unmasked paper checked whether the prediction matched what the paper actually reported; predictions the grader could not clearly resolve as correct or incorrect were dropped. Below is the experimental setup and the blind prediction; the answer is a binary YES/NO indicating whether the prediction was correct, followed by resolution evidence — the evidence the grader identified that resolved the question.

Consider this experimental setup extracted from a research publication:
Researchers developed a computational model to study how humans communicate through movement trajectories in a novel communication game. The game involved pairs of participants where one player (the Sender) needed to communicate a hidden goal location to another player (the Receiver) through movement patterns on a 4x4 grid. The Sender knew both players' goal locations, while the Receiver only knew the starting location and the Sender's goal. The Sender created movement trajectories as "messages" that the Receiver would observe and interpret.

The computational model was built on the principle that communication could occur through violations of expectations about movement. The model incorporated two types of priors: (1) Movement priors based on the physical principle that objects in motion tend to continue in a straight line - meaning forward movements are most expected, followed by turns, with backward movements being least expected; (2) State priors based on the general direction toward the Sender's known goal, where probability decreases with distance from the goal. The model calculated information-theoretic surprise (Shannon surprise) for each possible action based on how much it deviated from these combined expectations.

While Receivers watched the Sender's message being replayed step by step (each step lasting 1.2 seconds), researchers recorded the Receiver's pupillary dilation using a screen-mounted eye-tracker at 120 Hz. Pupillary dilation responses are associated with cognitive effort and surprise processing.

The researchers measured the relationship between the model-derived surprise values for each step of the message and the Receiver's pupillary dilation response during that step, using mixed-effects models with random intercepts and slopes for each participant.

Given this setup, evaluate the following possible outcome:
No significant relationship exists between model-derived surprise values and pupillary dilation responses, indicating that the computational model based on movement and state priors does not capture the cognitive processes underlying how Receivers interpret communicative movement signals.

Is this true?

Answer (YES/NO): NO